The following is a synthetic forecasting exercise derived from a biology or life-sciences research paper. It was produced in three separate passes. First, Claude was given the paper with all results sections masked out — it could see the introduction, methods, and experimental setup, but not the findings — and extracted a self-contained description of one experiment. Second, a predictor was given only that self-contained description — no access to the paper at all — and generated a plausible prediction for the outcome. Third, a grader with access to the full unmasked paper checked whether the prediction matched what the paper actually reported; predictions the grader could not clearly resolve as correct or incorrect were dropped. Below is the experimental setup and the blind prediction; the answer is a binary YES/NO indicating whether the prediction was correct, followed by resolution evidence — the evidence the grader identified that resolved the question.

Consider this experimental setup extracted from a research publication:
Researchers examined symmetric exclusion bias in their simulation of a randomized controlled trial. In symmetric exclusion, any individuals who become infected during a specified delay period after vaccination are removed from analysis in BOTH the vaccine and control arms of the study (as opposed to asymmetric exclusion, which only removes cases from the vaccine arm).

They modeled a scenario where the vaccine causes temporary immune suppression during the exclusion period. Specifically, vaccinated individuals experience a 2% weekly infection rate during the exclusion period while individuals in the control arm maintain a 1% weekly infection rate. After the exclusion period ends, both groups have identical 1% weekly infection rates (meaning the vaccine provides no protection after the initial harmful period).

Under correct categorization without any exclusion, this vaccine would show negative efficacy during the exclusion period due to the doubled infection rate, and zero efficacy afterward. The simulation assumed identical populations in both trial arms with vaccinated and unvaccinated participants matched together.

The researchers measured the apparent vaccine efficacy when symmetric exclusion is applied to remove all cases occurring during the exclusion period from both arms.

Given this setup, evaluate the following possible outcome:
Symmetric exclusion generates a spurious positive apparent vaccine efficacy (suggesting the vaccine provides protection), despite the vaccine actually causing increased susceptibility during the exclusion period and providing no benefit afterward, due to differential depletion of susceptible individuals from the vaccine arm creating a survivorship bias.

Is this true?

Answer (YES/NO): NO